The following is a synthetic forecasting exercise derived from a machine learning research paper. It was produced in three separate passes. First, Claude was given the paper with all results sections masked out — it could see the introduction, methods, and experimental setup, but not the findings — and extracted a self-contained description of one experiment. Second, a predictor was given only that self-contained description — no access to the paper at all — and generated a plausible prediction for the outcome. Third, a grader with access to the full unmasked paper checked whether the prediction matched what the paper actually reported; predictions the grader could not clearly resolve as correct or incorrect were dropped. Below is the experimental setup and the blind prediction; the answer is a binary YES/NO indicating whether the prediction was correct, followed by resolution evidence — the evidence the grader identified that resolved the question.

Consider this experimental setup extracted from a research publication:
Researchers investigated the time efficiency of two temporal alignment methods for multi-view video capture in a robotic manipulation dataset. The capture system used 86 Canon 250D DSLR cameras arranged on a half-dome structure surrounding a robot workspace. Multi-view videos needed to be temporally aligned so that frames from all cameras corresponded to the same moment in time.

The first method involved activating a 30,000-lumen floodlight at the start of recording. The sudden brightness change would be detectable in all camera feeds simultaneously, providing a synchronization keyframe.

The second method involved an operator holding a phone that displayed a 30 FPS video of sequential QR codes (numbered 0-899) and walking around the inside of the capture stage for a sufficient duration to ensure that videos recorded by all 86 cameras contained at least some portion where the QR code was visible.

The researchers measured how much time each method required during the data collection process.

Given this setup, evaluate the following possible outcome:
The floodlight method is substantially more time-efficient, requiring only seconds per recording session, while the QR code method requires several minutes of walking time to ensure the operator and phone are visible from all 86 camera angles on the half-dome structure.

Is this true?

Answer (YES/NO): NO